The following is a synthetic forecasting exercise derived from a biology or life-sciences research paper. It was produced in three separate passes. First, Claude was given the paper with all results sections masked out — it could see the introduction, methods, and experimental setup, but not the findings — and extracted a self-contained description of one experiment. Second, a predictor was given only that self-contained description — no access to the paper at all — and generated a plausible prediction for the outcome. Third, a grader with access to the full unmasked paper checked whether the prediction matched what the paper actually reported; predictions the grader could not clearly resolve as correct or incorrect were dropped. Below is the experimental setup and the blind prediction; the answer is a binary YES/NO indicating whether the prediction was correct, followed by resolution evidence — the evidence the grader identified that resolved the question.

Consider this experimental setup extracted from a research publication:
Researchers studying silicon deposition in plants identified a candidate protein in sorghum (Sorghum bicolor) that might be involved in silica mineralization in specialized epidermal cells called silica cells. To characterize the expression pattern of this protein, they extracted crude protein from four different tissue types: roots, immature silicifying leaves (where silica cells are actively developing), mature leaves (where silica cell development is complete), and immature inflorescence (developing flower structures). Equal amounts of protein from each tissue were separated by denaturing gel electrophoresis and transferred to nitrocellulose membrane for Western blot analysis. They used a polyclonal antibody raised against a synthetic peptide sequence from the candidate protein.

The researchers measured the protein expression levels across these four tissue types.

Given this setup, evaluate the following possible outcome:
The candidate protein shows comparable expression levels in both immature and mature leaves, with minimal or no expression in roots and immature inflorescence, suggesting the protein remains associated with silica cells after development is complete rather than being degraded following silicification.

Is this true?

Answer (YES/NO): NO